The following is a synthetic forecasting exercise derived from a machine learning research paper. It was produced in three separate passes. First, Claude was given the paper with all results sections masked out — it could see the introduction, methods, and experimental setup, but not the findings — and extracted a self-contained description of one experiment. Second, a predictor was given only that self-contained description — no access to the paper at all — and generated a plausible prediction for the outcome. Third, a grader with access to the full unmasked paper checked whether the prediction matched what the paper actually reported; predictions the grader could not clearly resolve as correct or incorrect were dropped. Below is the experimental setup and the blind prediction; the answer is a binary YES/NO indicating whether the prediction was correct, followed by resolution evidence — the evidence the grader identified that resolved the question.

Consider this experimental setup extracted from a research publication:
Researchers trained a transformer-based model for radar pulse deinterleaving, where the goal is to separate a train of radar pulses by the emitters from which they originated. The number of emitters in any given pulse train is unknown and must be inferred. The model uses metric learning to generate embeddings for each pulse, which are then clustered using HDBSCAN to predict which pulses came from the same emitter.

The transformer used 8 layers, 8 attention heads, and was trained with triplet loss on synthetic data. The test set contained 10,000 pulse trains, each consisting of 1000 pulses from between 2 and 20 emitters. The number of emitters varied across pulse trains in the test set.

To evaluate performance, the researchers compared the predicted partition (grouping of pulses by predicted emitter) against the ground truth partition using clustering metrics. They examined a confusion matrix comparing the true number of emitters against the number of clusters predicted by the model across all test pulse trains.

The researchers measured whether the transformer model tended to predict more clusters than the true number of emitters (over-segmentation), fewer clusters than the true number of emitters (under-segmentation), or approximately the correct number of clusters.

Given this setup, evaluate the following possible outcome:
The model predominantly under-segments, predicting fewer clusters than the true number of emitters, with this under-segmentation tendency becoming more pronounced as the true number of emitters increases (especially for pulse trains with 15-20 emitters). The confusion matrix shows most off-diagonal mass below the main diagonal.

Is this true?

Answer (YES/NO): NO